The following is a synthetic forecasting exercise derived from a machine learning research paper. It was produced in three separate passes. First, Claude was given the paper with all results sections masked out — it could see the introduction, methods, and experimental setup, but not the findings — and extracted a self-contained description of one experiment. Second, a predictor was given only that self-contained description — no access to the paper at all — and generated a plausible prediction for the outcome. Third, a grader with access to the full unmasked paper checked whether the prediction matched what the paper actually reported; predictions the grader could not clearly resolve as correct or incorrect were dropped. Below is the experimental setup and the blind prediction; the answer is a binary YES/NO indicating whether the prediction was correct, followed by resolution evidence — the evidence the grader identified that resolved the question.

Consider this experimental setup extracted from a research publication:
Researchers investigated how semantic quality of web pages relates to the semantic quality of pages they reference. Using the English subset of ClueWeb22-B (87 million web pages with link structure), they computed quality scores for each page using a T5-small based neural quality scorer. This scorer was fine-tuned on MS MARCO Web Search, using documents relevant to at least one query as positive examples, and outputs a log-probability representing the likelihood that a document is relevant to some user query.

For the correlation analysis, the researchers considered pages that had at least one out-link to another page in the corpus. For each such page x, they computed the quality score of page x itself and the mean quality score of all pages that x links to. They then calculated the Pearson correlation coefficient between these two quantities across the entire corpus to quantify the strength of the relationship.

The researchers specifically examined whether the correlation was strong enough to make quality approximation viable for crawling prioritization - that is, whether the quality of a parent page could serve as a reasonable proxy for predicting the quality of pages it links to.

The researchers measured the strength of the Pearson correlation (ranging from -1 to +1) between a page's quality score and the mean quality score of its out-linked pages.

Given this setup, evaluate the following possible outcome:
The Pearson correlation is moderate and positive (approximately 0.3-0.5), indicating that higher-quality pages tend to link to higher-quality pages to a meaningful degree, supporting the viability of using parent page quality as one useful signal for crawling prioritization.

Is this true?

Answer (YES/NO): NO